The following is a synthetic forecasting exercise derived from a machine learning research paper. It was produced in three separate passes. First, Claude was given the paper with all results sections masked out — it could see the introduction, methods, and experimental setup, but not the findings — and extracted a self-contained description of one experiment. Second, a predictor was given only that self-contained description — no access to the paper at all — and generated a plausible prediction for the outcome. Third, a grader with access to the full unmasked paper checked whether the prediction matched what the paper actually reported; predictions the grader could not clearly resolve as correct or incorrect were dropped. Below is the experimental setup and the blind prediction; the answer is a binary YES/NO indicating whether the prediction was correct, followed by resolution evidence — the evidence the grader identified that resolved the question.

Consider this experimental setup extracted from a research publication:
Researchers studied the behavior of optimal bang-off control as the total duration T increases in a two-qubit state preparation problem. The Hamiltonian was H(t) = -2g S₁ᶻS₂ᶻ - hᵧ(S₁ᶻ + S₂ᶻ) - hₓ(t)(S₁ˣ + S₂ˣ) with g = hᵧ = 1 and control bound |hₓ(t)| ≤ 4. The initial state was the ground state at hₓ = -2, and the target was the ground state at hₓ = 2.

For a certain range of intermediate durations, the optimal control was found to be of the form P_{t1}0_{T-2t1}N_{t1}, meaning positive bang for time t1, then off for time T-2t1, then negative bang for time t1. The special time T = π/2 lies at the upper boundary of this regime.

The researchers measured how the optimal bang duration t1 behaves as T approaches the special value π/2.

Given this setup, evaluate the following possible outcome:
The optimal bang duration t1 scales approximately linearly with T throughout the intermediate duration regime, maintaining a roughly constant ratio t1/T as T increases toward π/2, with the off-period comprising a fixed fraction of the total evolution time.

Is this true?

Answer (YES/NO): NO